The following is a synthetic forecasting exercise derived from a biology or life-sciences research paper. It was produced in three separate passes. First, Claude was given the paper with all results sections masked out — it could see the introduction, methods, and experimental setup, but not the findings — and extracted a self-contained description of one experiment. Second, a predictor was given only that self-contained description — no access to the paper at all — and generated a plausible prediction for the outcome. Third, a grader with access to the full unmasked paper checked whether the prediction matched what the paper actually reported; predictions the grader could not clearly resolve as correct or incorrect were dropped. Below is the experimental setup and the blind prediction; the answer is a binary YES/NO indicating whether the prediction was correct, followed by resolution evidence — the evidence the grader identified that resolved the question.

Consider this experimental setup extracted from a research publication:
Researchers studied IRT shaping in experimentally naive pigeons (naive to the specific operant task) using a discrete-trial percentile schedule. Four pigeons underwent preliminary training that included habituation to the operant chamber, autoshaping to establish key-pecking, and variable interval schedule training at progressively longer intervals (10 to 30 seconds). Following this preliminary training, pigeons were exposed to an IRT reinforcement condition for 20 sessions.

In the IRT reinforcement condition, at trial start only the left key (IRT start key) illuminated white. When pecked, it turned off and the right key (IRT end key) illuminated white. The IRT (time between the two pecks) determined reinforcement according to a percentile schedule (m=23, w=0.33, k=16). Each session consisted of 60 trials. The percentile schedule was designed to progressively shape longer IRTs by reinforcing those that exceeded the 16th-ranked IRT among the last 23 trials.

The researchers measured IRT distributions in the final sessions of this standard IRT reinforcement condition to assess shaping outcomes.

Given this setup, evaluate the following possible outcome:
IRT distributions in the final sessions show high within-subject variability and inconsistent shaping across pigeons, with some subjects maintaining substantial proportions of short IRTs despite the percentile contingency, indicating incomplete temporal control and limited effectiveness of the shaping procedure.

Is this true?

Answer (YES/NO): NO